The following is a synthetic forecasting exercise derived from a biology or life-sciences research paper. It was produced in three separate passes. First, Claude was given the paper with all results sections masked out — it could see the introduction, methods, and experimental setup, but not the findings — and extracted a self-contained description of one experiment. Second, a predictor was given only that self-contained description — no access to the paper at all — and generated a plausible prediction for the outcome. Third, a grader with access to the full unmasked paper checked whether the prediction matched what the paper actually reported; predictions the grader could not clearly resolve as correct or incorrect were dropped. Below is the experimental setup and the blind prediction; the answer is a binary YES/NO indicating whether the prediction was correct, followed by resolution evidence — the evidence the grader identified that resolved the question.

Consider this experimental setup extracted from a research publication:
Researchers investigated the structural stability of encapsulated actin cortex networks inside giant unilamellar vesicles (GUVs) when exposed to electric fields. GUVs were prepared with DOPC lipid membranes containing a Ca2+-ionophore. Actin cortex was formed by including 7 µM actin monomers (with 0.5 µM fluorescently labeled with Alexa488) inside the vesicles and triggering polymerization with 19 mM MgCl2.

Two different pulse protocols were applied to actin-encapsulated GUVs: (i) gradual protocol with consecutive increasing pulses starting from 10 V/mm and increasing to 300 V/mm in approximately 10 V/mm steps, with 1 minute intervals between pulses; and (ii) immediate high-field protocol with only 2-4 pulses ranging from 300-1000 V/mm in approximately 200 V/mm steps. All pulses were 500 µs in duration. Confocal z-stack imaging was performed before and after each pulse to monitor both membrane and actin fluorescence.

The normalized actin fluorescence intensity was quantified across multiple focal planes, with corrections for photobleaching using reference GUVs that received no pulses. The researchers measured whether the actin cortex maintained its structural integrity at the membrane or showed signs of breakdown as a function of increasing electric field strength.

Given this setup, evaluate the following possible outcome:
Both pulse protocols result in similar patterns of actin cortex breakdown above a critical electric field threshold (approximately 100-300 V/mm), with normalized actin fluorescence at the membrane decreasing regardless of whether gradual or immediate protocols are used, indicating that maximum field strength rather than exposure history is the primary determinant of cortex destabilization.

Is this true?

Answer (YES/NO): YES